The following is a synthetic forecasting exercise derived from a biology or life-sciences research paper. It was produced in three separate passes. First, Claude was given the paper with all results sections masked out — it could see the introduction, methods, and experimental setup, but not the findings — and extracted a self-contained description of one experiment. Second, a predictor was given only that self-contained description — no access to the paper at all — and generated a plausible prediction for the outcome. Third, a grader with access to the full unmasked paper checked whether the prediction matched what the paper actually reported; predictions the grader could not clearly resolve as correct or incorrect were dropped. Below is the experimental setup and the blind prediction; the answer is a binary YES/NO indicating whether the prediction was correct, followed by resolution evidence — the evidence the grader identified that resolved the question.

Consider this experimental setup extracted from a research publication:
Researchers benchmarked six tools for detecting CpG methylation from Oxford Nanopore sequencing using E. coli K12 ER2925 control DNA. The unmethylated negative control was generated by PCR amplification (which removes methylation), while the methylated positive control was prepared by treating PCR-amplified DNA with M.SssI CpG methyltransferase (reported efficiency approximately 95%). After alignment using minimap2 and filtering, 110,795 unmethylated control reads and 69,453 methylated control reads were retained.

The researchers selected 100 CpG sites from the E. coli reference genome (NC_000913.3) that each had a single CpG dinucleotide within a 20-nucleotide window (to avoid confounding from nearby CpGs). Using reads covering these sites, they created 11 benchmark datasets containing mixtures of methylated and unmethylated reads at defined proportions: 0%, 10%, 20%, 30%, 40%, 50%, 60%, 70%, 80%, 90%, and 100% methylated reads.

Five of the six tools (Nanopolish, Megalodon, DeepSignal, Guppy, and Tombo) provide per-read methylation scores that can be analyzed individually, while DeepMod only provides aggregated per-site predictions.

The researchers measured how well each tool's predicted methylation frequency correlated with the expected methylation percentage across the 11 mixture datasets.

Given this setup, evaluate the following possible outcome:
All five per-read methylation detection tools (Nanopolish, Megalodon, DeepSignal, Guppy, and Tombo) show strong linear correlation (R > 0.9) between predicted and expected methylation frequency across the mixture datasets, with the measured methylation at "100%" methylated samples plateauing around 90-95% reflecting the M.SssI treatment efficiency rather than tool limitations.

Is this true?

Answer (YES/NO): NO